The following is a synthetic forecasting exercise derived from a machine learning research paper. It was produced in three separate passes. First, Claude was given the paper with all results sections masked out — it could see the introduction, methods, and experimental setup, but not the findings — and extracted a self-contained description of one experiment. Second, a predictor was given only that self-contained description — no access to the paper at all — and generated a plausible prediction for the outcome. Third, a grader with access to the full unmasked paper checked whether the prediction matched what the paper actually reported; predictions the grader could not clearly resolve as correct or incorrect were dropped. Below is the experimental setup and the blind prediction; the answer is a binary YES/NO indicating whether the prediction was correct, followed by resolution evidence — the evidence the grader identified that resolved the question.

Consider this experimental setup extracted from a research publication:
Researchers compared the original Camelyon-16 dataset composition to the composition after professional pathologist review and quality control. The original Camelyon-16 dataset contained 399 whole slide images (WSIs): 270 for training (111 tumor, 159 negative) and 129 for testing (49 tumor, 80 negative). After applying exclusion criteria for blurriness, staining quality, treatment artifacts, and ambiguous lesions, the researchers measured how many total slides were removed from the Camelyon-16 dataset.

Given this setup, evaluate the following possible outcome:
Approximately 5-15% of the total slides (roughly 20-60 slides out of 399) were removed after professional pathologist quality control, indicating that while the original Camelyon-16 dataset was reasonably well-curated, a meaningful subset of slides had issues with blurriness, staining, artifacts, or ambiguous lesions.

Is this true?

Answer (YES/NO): NO